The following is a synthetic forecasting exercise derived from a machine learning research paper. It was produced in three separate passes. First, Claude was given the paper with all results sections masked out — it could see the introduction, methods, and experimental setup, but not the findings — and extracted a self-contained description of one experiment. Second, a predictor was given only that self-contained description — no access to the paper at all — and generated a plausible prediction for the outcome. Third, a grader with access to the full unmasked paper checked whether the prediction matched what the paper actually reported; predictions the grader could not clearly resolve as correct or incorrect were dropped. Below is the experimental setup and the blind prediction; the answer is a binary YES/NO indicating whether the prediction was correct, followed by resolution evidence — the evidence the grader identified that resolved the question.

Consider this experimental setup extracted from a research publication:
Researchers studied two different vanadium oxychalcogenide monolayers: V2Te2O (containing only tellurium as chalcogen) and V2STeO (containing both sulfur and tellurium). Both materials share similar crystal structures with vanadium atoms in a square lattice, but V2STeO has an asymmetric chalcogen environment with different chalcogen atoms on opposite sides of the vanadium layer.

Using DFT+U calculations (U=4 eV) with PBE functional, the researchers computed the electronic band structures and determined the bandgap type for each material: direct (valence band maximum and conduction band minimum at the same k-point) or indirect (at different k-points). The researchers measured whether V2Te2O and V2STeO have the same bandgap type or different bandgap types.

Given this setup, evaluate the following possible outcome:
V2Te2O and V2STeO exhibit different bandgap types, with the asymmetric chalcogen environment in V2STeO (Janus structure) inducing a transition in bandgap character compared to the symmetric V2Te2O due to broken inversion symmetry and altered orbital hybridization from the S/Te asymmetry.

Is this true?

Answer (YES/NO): NO